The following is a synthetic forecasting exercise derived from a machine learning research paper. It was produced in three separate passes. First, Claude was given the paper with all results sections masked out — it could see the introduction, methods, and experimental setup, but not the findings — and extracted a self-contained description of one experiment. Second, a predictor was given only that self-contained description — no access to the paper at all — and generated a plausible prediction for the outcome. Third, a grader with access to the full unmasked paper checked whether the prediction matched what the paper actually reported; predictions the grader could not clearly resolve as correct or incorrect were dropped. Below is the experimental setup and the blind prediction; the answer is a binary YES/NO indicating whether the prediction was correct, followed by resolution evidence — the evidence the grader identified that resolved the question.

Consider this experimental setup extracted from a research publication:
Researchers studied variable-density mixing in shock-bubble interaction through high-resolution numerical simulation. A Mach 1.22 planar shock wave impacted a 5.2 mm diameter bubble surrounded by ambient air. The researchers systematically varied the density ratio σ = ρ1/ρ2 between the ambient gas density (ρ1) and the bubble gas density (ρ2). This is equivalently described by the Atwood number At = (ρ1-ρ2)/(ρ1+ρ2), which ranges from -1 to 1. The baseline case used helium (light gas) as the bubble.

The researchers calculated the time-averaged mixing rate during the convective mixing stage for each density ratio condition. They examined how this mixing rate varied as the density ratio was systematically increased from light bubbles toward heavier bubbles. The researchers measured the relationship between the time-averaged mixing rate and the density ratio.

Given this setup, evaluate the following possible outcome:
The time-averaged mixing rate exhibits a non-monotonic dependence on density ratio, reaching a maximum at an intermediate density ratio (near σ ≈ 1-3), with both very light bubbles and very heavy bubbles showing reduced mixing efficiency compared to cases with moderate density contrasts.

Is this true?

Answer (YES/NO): YES